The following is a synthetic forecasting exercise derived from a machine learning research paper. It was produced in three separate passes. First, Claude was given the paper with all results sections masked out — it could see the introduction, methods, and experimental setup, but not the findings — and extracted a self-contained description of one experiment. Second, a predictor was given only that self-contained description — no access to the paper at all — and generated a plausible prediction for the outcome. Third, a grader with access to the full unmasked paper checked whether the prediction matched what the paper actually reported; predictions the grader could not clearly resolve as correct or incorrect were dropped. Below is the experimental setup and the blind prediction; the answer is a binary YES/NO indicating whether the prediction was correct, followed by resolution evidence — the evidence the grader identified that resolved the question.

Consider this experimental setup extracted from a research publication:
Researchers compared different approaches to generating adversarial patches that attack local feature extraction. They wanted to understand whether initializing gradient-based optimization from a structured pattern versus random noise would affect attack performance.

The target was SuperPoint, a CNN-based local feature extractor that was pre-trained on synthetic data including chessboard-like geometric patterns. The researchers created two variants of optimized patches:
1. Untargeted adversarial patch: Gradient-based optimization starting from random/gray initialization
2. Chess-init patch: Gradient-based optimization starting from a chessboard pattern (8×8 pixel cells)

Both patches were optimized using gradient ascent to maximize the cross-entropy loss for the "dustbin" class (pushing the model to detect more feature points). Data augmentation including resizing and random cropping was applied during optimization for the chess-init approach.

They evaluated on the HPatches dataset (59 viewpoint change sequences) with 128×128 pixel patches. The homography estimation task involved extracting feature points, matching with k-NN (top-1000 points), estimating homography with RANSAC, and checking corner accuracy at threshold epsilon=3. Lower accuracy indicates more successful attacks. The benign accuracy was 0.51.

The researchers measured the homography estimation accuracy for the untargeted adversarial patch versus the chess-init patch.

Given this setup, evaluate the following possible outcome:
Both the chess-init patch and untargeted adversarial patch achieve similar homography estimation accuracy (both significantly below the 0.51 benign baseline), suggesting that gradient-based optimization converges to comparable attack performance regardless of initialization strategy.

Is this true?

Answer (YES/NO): NO